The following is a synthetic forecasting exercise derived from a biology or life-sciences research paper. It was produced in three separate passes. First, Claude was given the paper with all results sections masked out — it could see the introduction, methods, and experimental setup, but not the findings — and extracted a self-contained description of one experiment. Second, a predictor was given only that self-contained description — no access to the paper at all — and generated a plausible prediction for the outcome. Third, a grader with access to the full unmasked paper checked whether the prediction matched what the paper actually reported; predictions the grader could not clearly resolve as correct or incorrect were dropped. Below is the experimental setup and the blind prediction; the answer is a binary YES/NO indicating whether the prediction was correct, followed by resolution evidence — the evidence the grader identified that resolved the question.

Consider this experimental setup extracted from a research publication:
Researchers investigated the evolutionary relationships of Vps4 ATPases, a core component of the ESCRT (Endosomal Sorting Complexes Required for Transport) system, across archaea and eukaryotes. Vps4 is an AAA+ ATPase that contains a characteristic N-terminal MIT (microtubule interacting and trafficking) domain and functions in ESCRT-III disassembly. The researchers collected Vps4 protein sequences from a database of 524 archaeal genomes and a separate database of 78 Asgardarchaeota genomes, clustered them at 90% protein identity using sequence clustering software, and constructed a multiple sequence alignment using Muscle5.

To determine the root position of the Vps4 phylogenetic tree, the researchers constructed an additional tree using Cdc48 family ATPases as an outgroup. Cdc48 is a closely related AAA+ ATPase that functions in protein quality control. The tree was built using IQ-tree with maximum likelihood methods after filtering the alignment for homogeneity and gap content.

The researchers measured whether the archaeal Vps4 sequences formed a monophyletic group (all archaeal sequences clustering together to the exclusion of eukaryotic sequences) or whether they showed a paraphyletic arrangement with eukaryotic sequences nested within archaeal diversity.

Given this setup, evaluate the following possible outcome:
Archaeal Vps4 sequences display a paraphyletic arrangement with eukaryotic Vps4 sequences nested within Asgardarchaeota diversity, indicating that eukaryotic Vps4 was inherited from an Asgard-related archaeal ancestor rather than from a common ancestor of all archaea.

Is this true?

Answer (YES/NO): NO